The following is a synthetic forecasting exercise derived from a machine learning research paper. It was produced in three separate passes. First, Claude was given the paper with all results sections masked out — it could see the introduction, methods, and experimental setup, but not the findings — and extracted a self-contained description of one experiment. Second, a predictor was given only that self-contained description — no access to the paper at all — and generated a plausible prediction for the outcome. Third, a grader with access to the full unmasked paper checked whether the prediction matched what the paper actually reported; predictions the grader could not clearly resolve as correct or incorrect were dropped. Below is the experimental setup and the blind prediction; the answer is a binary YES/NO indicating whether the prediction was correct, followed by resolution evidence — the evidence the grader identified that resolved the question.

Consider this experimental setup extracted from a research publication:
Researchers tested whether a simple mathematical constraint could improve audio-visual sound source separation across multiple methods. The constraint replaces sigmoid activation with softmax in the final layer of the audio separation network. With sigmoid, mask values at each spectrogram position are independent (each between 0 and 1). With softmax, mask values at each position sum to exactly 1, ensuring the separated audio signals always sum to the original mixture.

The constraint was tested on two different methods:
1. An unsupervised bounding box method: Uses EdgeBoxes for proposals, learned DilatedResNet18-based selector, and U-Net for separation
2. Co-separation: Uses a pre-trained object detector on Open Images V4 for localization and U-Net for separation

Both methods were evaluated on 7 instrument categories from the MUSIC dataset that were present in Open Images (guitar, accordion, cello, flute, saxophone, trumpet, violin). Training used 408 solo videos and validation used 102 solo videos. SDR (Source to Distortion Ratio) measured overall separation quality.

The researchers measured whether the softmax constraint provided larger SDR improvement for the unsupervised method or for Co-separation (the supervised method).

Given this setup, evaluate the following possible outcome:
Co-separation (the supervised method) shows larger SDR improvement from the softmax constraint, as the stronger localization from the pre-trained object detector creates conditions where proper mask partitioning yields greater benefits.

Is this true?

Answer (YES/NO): NO